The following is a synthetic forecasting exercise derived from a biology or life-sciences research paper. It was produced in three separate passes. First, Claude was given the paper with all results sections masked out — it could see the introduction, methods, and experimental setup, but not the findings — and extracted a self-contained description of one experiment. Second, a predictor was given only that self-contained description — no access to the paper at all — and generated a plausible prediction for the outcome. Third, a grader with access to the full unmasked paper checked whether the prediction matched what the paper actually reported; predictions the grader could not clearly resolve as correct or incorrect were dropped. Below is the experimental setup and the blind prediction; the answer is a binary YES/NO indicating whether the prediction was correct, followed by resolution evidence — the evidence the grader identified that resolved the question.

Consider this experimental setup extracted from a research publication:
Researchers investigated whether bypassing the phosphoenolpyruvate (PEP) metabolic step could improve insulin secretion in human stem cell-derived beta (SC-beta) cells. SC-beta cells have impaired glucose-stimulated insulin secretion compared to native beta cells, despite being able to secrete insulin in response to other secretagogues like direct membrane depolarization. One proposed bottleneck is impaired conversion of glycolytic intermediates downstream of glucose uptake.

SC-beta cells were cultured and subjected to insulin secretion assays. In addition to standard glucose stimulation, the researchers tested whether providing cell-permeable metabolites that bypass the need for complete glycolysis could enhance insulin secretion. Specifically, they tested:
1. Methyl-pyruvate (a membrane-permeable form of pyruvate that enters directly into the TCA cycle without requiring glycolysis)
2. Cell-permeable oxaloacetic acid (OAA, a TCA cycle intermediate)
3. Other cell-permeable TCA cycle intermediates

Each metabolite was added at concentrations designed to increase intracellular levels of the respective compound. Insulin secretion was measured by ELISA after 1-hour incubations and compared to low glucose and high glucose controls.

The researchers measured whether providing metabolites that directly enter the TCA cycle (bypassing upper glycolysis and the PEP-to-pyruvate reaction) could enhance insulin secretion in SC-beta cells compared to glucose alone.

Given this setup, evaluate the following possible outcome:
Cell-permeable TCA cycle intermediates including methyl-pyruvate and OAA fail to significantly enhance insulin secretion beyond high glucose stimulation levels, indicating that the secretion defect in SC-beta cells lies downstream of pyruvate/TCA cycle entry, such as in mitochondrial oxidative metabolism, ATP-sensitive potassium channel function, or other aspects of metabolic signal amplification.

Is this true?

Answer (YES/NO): NO